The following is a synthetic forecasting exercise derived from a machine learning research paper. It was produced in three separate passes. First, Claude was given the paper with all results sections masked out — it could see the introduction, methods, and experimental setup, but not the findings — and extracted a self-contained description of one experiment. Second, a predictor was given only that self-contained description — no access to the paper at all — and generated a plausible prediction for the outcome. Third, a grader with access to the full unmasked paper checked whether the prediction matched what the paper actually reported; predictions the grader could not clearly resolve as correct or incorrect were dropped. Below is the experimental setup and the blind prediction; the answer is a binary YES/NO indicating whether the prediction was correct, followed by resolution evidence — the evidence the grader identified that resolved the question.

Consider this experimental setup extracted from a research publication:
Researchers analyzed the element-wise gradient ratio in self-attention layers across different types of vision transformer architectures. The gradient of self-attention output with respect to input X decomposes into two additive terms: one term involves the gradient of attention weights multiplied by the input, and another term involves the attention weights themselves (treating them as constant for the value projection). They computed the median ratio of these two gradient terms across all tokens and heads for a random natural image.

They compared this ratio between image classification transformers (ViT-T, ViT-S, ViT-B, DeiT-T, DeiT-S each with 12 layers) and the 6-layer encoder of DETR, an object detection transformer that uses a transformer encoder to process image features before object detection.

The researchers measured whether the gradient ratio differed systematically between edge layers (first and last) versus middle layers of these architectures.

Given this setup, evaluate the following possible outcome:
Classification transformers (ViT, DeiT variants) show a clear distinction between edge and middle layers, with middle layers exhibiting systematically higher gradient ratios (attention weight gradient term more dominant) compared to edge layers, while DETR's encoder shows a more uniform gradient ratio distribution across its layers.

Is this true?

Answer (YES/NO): NO